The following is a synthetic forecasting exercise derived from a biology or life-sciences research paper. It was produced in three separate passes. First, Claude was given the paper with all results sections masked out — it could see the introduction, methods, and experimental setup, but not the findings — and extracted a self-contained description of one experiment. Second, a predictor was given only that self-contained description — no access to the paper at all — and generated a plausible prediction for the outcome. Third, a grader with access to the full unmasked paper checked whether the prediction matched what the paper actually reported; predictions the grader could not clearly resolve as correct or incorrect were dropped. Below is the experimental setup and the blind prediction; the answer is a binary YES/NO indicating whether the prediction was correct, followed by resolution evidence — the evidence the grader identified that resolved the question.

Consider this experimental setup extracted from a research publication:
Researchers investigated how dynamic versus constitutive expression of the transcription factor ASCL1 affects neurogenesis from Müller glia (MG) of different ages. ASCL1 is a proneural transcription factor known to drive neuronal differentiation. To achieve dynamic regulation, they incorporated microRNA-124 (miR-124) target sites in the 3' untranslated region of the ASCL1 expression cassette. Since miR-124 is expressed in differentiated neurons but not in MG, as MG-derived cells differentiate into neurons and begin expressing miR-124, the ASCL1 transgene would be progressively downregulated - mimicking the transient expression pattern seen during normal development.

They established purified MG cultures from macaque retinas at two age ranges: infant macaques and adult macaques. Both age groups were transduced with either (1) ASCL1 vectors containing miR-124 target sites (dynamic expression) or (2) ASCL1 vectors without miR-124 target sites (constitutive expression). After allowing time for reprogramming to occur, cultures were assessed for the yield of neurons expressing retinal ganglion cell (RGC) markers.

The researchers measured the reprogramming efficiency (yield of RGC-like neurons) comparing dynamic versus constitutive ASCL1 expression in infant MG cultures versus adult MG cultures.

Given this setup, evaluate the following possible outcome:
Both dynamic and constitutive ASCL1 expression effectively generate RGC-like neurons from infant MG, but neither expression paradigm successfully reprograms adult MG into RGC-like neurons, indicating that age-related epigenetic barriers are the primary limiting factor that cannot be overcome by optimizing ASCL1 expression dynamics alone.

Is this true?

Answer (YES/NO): NO